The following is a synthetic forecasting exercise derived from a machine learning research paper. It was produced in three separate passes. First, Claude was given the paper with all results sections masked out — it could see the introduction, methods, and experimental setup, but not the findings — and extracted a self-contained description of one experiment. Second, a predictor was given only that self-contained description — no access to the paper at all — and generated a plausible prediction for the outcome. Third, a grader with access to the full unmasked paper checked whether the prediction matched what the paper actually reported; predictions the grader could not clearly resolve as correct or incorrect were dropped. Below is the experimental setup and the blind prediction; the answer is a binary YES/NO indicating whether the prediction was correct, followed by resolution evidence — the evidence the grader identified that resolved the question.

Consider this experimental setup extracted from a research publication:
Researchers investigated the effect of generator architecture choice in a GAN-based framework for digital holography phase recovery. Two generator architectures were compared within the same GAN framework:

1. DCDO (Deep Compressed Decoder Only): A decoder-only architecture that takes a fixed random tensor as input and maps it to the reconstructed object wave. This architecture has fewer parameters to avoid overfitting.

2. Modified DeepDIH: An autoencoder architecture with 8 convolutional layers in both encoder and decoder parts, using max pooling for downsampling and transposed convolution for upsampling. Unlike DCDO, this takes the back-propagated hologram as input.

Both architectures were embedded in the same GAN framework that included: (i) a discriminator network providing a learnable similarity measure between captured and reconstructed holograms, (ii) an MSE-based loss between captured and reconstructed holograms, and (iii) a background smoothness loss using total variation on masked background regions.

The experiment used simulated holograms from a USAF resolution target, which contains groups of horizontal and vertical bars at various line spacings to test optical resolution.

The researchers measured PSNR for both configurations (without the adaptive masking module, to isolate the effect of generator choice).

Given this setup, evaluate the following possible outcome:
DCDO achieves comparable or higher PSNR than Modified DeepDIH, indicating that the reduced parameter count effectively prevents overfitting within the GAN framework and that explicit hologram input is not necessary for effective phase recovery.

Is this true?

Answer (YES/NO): NO